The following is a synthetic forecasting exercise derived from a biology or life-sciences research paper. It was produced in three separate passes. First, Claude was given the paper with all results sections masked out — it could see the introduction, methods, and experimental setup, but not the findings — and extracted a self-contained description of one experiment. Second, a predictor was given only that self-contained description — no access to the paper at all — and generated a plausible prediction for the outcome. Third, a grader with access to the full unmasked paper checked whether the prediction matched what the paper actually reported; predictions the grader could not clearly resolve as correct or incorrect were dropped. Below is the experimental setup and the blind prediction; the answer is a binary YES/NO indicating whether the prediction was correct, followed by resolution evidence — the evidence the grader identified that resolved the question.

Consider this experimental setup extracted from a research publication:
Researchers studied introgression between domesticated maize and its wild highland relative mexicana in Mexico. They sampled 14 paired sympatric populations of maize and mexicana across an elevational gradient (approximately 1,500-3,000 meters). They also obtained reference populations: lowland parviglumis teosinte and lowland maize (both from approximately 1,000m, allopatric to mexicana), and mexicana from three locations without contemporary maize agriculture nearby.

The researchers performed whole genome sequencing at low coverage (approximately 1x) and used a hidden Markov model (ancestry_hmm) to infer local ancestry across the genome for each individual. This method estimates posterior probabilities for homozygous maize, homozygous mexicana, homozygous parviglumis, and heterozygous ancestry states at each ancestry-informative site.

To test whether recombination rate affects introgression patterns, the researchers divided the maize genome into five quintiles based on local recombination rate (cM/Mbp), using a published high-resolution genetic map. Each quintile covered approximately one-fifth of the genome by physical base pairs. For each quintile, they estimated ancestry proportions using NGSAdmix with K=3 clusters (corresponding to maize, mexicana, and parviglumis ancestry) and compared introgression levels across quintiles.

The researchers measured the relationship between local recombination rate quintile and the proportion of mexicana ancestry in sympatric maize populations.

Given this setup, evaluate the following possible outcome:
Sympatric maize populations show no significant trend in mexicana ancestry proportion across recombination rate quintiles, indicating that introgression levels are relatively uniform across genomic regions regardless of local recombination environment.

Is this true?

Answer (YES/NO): NO